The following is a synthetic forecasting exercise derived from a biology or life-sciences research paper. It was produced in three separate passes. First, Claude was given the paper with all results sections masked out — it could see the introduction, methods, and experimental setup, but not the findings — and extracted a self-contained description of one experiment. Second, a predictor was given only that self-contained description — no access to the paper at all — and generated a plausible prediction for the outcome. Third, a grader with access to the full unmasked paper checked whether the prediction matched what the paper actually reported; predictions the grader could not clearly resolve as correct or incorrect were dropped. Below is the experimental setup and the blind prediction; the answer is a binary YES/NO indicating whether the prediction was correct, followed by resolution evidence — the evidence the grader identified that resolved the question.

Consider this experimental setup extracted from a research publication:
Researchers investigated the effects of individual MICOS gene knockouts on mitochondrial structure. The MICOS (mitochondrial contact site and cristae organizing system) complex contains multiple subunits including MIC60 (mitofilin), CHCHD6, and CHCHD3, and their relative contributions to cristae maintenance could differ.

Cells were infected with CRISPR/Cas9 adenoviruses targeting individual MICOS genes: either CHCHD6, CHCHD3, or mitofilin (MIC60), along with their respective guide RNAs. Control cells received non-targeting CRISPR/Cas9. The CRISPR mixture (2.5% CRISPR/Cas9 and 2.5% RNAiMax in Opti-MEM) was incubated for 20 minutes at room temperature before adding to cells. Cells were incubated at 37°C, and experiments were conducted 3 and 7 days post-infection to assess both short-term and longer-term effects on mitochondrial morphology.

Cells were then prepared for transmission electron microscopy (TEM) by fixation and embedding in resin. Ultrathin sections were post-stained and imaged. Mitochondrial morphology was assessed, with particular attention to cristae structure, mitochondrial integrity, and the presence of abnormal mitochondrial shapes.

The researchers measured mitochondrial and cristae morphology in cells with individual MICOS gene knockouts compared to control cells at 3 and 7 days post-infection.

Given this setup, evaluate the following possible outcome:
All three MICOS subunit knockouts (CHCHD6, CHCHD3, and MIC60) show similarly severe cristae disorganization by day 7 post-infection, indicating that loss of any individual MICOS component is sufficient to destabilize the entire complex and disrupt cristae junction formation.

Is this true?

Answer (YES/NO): NO